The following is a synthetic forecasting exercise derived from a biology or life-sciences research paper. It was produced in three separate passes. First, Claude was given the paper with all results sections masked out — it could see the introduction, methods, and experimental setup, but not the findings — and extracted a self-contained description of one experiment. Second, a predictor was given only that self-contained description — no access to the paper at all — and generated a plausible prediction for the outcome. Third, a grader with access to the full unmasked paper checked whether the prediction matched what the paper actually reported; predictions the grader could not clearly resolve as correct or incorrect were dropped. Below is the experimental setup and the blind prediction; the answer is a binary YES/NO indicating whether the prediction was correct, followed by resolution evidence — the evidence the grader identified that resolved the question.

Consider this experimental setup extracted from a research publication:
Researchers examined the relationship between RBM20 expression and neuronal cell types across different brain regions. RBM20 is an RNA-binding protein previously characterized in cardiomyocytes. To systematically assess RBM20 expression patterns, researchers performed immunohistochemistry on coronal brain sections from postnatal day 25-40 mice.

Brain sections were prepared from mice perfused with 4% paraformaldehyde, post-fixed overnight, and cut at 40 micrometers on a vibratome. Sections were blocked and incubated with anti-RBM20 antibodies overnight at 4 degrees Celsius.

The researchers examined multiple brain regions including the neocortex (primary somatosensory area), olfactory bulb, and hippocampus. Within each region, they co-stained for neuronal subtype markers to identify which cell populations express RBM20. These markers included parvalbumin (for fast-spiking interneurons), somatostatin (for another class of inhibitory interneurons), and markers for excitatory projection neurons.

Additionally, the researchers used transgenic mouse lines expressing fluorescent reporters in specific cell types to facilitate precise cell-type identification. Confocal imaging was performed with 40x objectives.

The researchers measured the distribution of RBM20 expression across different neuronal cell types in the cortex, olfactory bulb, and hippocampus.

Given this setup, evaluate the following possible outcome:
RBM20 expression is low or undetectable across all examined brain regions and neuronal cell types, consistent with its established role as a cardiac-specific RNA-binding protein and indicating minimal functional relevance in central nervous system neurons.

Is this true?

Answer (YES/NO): NO